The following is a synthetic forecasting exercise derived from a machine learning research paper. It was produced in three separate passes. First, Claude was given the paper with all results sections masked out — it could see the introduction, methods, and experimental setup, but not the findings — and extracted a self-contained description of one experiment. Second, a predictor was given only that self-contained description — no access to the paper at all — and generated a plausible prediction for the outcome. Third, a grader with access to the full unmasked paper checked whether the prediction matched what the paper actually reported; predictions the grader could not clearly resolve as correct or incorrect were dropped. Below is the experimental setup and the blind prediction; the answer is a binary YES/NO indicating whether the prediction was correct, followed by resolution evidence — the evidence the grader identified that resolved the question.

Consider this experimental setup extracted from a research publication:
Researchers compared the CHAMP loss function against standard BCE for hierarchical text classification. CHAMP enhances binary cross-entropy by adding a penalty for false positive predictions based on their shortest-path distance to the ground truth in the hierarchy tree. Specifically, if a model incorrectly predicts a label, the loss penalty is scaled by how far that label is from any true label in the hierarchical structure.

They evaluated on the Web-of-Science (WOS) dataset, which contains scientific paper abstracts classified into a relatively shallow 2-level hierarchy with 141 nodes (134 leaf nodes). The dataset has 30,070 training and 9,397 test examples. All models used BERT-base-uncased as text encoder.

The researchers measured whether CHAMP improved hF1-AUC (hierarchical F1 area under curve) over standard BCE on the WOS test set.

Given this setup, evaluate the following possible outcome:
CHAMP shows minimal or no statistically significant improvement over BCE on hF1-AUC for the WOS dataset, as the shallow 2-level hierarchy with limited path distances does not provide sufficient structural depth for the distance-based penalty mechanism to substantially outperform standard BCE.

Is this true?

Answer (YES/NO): YES